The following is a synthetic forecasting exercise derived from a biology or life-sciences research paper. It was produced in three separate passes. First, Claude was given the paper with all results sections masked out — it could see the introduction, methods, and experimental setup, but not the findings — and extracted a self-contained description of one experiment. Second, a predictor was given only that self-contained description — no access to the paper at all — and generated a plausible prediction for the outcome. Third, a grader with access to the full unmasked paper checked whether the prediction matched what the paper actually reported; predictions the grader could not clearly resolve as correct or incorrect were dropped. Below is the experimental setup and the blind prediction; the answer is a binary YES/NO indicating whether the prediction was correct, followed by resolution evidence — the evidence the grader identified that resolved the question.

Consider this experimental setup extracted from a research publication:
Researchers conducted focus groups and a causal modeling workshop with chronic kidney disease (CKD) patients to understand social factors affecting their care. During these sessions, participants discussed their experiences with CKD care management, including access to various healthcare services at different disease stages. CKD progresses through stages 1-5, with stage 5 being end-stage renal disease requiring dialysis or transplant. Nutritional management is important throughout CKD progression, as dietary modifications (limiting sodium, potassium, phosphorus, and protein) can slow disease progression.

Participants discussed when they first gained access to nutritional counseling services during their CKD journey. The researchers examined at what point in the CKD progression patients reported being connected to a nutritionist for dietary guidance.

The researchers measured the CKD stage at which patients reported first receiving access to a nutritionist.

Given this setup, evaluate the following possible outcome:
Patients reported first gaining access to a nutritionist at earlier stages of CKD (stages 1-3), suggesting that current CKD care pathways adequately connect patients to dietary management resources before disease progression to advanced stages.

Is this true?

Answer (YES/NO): NO